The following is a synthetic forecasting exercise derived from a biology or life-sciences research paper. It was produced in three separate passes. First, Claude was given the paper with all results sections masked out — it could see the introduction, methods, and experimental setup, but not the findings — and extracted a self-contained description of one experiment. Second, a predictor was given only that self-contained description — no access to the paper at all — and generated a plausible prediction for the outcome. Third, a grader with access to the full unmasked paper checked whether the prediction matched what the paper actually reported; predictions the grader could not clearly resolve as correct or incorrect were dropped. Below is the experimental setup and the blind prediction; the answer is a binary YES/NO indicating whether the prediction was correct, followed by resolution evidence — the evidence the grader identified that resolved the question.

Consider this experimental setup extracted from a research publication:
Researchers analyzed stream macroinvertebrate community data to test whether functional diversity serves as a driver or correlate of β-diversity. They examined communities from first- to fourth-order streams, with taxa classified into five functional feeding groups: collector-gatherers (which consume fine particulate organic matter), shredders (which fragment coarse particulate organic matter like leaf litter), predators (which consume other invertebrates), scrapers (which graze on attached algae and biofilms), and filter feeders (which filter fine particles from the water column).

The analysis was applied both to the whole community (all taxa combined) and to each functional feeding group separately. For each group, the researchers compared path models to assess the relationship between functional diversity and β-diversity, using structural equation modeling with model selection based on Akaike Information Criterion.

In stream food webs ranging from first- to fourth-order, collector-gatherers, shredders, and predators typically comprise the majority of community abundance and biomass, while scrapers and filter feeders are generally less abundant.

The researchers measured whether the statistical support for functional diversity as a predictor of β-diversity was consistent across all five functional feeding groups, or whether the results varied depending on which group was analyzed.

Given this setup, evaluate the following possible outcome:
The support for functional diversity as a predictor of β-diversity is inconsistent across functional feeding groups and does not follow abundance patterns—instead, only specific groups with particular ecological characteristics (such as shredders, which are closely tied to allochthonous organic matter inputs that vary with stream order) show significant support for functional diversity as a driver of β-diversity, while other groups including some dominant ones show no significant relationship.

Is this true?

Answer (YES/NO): NO